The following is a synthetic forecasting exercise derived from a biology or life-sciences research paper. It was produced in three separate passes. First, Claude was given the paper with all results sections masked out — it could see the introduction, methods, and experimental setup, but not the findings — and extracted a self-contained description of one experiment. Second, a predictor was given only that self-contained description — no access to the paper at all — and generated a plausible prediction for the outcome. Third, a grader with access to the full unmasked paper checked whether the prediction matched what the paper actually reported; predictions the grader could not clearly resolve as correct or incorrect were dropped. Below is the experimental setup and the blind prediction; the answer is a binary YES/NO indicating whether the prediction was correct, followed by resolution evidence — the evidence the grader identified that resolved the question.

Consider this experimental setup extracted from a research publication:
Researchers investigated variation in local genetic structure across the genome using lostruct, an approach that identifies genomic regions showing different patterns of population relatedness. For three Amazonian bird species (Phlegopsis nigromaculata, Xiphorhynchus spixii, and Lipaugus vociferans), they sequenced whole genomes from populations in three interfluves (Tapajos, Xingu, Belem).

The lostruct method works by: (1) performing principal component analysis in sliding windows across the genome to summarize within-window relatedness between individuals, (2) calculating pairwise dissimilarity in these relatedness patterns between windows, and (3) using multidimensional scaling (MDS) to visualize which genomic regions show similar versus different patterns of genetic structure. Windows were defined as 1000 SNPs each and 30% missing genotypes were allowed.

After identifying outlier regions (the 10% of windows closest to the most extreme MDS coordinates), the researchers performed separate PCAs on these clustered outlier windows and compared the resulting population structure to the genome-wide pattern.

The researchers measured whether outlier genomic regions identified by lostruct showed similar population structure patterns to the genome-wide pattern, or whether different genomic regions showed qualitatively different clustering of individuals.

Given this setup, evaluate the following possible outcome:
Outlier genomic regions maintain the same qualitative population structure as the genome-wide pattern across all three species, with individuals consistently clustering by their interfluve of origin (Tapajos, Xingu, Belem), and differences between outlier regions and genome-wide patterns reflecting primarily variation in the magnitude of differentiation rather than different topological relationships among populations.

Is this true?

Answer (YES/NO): NO